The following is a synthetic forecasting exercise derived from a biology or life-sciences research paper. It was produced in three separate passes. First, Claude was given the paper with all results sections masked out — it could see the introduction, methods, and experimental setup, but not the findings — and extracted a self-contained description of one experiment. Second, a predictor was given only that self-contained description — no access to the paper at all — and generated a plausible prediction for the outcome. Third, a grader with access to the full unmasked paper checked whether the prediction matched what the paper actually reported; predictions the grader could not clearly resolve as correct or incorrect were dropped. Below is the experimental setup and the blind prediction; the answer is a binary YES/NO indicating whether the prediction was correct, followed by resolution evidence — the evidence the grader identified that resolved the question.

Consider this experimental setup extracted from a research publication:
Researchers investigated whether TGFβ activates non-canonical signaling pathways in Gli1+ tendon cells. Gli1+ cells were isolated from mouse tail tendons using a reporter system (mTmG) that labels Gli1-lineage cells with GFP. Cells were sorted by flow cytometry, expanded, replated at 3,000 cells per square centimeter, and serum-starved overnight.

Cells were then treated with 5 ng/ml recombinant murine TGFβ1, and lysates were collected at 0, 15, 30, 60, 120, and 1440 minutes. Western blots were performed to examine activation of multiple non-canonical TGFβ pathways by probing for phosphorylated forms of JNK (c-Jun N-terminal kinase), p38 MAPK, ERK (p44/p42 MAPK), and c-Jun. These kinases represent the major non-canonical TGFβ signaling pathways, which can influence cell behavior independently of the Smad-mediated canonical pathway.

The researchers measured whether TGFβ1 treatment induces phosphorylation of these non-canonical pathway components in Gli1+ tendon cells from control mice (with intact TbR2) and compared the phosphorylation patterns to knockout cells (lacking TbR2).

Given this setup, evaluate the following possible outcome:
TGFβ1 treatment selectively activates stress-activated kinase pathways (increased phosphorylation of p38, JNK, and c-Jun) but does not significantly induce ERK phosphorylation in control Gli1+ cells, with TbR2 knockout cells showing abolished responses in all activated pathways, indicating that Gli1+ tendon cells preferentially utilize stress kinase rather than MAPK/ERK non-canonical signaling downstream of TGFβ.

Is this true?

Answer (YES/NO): NO